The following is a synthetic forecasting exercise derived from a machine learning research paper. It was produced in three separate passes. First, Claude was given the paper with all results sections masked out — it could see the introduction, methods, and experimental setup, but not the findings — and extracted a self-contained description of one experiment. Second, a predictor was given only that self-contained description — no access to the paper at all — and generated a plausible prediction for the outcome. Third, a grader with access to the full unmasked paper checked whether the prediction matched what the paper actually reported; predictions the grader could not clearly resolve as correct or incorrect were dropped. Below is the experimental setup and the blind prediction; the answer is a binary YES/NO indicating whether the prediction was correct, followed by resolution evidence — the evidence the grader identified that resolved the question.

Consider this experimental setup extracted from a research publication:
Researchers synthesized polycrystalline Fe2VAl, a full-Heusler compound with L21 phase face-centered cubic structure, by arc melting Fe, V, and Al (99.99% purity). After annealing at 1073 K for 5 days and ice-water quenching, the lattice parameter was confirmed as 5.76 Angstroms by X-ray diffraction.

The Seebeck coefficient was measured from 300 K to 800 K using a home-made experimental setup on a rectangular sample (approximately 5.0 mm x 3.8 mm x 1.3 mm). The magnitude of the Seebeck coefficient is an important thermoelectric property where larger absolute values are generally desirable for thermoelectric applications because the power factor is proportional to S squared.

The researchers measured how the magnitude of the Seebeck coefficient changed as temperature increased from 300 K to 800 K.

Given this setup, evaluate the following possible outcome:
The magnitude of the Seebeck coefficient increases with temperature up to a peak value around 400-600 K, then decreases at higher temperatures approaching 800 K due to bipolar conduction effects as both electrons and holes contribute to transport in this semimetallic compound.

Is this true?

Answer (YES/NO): NO